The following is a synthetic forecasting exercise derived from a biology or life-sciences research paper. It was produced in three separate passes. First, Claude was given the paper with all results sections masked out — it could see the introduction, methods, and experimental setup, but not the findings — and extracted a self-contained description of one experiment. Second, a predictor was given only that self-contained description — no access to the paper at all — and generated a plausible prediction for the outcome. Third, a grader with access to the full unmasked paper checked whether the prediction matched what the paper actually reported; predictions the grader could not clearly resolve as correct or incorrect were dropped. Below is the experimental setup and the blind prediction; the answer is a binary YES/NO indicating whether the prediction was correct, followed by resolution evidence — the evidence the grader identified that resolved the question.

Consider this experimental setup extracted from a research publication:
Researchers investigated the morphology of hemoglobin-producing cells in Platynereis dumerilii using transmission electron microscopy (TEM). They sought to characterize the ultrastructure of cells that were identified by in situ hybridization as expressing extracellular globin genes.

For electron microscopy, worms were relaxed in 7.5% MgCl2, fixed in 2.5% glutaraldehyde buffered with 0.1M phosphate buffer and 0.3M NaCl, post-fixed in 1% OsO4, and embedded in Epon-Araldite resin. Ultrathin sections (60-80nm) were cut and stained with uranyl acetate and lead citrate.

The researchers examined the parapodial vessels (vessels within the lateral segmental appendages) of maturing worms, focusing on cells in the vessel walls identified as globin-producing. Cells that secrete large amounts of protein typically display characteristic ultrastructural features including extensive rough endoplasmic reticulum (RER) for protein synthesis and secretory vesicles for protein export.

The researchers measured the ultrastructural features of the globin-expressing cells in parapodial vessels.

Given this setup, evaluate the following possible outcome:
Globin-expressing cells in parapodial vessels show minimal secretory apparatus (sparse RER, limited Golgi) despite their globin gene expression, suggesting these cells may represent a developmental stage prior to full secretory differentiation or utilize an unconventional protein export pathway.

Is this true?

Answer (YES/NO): NO